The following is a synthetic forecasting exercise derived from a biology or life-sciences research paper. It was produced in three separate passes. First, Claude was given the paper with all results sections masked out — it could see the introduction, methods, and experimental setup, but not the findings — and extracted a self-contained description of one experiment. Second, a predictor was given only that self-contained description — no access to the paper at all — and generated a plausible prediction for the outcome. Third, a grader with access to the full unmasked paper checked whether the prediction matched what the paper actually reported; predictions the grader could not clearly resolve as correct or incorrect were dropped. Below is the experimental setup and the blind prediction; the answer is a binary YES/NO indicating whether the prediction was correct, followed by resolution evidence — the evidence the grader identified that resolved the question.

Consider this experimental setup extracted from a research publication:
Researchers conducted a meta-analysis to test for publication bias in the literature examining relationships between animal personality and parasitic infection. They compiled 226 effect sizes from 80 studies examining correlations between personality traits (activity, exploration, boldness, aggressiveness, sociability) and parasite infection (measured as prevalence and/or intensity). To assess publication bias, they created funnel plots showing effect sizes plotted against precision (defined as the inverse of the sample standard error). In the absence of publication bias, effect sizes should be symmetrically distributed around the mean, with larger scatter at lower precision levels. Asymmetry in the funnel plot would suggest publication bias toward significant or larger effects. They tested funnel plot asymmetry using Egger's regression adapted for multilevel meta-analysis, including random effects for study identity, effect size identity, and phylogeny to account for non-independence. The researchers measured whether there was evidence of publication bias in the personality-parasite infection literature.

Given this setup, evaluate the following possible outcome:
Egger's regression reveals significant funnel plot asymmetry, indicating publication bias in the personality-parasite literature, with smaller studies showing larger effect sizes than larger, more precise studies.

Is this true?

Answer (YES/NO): NO